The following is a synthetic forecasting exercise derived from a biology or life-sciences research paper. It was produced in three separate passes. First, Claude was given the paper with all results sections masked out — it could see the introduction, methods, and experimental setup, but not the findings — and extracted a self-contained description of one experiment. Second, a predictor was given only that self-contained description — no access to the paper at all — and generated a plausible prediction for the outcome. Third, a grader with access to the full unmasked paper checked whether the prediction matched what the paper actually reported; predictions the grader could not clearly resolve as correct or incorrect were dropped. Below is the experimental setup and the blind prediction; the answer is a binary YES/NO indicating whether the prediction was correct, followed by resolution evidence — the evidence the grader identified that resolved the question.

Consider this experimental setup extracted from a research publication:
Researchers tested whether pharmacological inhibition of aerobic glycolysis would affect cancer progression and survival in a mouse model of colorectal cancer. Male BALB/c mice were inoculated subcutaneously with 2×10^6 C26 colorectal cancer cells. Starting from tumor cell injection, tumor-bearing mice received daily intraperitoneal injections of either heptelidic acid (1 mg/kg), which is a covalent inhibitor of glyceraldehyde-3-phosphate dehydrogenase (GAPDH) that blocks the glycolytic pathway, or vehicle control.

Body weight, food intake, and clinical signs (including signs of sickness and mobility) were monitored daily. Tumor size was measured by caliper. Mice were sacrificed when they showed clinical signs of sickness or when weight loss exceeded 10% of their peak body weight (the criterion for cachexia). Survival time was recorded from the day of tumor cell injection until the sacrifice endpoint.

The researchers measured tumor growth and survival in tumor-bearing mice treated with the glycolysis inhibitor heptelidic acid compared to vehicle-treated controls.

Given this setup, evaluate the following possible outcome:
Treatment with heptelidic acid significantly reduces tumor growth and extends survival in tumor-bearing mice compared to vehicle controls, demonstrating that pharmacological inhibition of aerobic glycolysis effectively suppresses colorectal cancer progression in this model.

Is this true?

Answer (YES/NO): NO